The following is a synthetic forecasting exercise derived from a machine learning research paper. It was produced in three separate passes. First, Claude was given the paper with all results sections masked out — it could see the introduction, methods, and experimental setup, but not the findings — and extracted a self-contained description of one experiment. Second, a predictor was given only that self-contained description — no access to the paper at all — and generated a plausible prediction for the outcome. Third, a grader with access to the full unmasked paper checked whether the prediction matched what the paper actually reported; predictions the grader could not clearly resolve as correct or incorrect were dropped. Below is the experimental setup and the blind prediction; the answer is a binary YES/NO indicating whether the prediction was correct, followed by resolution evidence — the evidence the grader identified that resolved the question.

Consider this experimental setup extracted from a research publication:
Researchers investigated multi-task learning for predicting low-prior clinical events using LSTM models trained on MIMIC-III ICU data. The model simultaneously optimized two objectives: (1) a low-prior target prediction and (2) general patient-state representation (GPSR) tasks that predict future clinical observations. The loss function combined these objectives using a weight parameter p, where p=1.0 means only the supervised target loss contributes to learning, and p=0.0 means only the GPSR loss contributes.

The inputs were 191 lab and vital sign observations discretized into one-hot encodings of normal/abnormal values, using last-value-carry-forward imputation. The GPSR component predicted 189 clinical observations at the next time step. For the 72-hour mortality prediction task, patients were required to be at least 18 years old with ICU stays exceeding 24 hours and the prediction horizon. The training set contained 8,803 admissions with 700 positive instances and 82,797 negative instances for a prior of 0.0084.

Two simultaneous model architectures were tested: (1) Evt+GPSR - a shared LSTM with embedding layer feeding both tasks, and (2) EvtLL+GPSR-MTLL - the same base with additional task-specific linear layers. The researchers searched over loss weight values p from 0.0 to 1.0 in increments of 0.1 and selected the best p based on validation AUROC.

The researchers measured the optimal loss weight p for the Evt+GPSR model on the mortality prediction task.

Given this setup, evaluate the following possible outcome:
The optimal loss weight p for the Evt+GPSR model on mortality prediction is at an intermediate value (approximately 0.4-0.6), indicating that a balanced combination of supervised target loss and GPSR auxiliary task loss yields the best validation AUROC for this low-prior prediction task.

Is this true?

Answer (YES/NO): NO